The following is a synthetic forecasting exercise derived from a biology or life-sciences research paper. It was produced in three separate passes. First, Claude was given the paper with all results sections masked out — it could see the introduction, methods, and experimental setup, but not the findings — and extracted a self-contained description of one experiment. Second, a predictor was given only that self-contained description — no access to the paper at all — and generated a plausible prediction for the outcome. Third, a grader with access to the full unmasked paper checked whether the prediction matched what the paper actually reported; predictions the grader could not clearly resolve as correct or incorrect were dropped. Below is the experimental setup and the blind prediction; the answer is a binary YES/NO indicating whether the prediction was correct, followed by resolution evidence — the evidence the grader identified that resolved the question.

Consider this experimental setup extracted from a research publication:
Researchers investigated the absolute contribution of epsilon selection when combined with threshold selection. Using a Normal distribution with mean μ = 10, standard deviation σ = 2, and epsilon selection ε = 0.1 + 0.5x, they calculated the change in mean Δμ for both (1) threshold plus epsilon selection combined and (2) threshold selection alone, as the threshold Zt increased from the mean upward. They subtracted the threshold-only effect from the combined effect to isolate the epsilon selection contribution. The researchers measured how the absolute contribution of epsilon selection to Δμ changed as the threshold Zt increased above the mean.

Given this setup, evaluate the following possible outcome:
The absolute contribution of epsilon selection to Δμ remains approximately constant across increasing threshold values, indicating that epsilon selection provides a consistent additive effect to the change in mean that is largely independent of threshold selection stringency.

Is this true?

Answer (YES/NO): NO